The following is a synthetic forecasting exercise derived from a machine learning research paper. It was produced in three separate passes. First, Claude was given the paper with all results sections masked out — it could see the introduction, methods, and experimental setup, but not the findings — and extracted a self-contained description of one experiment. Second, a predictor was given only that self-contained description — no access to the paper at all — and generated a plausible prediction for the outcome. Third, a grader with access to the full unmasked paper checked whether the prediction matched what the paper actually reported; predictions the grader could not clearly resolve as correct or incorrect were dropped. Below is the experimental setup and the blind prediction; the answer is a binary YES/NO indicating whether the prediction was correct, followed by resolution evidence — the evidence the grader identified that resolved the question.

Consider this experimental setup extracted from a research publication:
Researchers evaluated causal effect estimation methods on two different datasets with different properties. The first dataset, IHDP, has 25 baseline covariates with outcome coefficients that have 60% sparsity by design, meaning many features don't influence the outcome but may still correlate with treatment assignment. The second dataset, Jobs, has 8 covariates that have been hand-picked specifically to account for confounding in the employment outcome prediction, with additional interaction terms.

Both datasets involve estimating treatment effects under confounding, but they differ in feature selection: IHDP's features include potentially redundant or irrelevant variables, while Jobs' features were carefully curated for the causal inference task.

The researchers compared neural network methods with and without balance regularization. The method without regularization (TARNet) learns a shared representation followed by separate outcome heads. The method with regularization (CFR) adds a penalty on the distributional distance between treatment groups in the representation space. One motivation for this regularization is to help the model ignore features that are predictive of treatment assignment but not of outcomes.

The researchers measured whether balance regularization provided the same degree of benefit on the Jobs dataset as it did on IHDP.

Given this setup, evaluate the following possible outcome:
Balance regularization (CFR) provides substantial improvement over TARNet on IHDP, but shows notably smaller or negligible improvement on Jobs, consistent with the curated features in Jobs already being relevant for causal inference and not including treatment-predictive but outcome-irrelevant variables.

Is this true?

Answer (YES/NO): NO